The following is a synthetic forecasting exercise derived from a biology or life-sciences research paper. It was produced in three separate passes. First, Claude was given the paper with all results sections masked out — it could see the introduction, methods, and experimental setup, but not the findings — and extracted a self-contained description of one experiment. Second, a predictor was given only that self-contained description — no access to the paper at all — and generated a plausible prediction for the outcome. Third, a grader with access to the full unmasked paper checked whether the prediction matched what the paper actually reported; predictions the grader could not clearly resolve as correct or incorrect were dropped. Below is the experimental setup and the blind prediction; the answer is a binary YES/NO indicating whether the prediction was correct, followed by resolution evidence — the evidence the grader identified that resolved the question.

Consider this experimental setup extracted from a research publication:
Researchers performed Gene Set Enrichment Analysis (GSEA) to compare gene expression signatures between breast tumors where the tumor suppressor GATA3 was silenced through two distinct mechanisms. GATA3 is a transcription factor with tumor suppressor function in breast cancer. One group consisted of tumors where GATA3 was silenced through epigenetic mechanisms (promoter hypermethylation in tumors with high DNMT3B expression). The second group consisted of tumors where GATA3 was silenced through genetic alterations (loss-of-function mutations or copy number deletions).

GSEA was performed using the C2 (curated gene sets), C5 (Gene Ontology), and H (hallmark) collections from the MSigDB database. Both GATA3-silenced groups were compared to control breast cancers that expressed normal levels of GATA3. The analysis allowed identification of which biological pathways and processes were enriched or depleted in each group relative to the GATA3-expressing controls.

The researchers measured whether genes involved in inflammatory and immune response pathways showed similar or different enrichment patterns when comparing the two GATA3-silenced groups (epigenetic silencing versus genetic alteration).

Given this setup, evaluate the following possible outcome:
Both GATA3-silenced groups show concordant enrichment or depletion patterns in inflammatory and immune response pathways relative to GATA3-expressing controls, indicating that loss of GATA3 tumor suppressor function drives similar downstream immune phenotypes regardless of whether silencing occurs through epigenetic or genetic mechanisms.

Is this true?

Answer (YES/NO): NO